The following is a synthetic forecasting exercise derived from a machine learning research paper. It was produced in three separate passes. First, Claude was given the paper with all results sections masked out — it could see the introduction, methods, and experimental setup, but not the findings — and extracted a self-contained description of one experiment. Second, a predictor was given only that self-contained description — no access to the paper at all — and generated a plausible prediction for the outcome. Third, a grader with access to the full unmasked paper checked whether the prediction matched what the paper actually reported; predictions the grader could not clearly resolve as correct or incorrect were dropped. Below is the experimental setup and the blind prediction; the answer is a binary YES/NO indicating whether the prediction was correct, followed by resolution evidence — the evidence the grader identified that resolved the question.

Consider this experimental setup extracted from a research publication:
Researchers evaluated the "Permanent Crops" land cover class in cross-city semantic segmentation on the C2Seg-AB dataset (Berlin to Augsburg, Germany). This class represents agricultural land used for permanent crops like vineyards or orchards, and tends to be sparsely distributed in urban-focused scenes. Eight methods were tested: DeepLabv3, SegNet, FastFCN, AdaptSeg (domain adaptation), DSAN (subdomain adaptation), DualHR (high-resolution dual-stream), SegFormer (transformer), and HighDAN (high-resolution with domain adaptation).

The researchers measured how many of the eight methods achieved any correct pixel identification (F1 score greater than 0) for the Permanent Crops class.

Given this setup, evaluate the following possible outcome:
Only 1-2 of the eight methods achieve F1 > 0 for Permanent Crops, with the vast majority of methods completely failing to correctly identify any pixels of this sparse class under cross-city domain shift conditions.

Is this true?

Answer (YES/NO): YES